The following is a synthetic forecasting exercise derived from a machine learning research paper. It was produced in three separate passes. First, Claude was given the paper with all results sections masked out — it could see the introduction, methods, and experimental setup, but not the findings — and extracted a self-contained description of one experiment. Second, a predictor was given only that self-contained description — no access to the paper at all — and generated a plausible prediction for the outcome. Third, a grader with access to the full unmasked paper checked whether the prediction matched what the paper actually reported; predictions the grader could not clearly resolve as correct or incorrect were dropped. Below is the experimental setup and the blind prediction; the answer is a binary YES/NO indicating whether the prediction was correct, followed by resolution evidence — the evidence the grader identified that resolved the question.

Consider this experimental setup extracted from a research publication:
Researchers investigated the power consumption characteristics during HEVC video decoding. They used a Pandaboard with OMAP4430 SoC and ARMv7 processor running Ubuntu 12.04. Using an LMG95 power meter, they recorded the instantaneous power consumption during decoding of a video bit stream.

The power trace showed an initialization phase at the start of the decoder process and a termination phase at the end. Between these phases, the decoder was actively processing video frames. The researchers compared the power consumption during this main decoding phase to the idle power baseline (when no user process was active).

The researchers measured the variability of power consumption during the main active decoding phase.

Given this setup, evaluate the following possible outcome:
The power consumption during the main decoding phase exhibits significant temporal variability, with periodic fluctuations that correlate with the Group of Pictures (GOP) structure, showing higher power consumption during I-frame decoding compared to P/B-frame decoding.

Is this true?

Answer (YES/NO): NO